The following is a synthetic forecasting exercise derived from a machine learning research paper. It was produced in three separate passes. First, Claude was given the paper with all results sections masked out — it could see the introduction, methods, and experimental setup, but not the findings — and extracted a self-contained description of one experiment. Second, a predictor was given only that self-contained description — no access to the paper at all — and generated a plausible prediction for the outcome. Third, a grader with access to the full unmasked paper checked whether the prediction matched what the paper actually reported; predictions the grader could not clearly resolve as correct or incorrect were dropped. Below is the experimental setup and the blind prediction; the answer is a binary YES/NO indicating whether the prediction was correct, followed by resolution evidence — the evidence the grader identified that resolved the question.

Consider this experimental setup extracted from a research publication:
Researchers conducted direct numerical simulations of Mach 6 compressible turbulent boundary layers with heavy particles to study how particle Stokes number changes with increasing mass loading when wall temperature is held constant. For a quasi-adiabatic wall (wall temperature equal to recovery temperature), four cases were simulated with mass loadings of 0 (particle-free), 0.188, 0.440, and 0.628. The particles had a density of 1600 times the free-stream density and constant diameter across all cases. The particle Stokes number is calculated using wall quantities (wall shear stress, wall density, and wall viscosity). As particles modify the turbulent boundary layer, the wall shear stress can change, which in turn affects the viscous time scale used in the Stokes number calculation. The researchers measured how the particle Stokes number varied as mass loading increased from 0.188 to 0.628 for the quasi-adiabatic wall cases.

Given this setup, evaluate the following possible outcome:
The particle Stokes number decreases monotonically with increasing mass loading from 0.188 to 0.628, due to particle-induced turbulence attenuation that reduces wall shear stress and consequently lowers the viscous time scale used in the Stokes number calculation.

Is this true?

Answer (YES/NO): NO